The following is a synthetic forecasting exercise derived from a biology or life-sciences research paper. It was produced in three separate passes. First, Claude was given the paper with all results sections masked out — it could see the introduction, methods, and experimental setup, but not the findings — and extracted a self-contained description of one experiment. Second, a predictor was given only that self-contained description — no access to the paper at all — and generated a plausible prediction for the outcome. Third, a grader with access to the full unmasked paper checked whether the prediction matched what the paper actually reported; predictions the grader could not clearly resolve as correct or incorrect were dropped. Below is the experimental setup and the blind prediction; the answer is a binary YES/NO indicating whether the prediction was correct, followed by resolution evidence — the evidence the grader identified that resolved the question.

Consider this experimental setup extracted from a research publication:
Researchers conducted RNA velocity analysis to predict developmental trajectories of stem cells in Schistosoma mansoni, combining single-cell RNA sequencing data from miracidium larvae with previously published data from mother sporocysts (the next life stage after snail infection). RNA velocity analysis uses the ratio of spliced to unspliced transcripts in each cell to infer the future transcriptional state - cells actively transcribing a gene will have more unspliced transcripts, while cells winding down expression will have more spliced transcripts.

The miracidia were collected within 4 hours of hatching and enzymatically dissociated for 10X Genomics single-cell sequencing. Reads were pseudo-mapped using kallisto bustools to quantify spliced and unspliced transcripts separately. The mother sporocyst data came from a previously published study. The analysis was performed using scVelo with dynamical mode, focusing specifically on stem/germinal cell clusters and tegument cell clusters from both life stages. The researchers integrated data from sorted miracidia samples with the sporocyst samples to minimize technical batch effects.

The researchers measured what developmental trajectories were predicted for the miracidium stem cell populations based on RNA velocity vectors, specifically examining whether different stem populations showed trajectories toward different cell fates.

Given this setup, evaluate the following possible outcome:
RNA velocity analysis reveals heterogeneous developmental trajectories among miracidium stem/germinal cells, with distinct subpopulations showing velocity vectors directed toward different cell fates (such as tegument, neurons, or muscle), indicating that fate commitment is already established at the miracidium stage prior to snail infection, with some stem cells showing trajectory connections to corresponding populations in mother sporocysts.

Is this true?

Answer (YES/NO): NO